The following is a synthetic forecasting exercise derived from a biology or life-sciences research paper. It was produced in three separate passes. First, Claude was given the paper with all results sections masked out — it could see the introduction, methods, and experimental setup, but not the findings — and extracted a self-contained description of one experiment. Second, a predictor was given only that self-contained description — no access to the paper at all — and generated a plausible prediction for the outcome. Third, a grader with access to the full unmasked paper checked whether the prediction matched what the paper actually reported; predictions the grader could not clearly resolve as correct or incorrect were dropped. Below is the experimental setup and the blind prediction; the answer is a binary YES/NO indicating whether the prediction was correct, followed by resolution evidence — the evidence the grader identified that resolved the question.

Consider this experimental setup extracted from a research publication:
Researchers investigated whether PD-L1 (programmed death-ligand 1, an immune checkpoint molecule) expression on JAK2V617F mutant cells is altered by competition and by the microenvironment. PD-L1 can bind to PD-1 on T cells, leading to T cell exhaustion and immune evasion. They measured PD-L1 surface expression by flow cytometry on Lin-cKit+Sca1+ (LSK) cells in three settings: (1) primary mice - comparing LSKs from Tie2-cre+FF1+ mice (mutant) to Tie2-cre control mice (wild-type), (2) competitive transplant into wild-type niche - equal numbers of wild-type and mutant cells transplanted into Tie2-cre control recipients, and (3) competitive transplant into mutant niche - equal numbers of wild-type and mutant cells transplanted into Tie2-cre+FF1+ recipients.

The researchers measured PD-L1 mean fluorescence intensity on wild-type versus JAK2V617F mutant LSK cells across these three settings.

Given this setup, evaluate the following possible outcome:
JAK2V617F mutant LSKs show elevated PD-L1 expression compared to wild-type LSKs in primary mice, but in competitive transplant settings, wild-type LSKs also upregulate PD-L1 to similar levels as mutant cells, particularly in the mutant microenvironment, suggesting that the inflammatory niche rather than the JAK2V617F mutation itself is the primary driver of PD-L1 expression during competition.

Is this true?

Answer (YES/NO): NO